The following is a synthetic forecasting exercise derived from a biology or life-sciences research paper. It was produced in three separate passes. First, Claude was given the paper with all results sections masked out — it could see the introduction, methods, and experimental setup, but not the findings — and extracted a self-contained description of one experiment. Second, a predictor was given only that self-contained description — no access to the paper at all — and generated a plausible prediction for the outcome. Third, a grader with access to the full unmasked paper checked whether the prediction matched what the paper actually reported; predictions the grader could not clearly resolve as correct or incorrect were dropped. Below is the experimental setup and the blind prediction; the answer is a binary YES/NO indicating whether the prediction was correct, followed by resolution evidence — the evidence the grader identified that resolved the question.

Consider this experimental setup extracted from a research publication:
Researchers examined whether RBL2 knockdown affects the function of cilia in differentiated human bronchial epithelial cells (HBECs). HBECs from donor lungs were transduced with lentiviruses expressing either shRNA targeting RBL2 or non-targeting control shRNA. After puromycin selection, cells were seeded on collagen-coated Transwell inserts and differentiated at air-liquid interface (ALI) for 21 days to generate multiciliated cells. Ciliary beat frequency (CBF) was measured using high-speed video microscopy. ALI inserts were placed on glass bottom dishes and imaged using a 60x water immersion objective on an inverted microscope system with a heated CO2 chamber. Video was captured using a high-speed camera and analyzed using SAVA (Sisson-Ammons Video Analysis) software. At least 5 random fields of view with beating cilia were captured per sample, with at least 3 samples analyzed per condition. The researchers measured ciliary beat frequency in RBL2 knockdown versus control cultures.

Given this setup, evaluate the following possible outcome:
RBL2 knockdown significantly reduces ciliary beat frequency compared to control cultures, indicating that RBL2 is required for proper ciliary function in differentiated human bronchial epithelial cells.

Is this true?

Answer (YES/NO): NO